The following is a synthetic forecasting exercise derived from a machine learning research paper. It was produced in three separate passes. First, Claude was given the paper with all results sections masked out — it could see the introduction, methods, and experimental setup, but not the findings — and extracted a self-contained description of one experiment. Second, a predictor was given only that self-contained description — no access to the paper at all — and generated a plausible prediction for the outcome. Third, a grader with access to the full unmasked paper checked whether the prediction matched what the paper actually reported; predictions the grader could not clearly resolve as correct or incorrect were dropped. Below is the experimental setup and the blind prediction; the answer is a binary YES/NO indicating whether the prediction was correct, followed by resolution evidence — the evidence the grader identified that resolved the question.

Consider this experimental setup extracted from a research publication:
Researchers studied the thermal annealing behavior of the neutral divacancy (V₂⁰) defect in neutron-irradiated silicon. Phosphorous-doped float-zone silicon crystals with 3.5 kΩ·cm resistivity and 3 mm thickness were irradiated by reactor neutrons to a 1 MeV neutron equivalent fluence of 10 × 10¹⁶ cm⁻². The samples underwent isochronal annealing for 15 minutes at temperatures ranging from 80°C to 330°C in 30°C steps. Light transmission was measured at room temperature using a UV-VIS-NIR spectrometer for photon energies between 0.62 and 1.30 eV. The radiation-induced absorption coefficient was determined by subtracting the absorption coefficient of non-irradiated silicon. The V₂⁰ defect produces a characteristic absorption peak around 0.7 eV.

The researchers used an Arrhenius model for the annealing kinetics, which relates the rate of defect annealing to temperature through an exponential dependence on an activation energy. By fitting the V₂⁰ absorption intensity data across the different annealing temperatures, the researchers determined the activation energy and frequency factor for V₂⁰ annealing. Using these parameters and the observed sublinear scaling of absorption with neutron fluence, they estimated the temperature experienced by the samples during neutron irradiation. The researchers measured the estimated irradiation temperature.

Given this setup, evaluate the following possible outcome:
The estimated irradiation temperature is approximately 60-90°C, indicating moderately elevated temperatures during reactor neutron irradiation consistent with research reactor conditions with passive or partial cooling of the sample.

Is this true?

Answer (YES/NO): YES